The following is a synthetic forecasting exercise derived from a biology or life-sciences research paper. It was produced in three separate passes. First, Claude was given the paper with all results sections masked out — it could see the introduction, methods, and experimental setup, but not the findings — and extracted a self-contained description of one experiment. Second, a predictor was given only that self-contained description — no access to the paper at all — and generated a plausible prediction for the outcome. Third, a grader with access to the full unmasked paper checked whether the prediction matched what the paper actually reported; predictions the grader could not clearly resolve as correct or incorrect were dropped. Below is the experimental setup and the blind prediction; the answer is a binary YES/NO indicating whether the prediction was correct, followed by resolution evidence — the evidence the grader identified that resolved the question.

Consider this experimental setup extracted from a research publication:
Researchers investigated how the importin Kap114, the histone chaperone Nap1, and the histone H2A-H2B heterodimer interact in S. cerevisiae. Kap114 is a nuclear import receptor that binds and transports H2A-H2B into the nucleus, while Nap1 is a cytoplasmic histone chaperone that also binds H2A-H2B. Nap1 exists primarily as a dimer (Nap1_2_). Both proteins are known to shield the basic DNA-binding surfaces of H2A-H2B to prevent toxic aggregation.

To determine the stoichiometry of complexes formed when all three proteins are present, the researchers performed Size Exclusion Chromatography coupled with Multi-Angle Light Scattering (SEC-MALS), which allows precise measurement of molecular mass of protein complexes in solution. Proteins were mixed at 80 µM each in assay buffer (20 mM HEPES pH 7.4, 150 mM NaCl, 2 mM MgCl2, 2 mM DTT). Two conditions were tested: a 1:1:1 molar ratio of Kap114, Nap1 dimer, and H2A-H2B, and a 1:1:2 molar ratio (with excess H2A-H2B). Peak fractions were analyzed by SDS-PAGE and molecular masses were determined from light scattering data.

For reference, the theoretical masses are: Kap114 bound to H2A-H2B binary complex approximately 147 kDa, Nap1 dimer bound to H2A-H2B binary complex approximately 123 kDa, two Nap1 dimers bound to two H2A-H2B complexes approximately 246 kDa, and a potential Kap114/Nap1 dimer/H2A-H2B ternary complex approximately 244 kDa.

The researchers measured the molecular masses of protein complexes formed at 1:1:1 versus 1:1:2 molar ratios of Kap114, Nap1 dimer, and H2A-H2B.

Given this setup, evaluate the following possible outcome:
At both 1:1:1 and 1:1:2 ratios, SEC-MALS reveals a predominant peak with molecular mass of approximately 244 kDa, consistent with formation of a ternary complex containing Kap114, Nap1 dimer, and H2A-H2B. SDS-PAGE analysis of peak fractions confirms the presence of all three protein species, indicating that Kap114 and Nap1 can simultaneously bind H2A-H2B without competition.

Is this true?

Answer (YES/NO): NO